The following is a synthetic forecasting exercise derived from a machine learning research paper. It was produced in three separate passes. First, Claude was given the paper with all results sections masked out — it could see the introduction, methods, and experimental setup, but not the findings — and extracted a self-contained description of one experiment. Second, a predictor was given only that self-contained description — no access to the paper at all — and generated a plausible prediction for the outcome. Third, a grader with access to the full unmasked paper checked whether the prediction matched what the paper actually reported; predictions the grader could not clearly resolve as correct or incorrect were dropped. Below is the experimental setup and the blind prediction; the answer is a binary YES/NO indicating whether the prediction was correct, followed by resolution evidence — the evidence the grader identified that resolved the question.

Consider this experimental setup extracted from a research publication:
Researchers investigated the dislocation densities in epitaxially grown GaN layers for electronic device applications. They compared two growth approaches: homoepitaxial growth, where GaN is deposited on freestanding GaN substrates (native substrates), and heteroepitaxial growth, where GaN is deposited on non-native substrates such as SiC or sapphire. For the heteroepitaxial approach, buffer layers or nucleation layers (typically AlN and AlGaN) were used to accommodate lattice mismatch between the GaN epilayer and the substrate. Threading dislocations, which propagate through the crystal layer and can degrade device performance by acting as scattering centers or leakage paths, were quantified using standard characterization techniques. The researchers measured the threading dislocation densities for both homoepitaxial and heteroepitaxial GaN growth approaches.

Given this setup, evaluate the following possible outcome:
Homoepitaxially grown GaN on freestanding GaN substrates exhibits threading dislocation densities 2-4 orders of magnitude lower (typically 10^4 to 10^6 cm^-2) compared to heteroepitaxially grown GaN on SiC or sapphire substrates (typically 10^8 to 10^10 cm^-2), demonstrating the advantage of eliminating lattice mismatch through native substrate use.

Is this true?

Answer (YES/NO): NO